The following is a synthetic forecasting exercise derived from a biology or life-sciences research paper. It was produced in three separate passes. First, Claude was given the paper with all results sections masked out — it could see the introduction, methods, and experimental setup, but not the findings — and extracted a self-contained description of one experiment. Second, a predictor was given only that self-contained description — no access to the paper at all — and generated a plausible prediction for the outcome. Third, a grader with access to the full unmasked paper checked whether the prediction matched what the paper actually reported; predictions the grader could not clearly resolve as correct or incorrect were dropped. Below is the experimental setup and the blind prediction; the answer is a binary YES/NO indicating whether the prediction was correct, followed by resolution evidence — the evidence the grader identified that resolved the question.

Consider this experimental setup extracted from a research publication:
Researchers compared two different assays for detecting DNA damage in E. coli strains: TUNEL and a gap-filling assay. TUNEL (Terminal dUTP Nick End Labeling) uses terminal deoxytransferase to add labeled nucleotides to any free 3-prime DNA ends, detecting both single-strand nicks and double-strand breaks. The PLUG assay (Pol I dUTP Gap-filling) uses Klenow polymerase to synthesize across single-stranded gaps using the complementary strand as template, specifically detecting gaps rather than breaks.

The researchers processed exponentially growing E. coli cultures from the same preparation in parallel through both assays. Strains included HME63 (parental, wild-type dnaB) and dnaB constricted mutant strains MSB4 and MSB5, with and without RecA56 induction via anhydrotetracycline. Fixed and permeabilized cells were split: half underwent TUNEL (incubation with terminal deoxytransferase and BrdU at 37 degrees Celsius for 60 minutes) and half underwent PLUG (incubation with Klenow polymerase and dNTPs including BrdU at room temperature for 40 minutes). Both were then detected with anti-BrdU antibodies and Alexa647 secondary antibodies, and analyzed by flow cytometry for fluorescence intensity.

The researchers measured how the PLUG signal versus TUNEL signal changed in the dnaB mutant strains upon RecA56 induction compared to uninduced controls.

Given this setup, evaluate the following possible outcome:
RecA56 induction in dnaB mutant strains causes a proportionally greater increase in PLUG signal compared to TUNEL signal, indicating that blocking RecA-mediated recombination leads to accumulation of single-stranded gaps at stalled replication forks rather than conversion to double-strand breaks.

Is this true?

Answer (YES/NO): NO